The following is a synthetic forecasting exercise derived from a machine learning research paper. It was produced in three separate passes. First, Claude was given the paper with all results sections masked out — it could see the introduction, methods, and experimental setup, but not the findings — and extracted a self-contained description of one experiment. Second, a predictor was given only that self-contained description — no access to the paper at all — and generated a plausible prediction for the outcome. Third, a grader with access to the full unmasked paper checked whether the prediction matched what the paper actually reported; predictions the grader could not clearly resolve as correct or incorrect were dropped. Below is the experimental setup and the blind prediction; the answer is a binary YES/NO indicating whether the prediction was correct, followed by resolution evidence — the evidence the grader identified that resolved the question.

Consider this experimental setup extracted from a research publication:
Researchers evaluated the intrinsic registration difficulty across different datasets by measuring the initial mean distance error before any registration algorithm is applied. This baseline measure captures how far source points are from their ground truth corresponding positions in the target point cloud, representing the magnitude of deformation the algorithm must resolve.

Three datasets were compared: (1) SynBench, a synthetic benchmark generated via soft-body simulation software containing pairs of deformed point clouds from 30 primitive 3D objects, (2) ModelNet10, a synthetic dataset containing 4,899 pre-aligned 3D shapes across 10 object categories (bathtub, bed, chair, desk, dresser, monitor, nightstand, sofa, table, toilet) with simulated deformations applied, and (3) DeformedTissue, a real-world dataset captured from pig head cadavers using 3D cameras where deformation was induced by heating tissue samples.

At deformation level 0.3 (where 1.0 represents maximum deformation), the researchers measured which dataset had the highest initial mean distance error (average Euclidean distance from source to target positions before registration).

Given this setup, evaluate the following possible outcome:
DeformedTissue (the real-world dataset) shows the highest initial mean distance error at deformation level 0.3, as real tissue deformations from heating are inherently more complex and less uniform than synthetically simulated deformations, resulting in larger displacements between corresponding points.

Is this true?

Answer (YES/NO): YES